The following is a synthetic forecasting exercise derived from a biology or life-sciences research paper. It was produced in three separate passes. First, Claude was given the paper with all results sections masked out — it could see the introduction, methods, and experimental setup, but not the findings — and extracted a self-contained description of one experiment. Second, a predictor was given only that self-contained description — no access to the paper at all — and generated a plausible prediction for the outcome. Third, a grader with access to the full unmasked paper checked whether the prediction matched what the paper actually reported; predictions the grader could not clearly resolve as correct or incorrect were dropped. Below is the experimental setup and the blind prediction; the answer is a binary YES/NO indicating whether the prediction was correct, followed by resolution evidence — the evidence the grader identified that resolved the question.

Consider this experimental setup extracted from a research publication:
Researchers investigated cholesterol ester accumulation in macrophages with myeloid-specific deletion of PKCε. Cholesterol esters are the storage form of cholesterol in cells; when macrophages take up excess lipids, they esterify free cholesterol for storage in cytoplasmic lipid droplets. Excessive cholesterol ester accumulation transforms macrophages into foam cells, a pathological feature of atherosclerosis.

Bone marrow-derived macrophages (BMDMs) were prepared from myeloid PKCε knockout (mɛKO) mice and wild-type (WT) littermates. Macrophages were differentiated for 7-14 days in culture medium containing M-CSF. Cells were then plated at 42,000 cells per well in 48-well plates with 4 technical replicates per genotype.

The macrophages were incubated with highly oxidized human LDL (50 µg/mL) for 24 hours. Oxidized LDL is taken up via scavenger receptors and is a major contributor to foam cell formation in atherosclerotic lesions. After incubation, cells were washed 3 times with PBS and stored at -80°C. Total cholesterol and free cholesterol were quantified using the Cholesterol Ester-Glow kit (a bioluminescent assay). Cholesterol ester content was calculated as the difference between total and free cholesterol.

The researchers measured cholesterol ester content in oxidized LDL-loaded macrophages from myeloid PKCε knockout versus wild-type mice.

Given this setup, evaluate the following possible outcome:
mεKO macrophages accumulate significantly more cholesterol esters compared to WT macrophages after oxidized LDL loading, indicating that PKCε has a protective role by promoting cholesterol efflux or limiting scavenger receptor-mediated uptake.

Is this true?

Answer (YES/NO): YES